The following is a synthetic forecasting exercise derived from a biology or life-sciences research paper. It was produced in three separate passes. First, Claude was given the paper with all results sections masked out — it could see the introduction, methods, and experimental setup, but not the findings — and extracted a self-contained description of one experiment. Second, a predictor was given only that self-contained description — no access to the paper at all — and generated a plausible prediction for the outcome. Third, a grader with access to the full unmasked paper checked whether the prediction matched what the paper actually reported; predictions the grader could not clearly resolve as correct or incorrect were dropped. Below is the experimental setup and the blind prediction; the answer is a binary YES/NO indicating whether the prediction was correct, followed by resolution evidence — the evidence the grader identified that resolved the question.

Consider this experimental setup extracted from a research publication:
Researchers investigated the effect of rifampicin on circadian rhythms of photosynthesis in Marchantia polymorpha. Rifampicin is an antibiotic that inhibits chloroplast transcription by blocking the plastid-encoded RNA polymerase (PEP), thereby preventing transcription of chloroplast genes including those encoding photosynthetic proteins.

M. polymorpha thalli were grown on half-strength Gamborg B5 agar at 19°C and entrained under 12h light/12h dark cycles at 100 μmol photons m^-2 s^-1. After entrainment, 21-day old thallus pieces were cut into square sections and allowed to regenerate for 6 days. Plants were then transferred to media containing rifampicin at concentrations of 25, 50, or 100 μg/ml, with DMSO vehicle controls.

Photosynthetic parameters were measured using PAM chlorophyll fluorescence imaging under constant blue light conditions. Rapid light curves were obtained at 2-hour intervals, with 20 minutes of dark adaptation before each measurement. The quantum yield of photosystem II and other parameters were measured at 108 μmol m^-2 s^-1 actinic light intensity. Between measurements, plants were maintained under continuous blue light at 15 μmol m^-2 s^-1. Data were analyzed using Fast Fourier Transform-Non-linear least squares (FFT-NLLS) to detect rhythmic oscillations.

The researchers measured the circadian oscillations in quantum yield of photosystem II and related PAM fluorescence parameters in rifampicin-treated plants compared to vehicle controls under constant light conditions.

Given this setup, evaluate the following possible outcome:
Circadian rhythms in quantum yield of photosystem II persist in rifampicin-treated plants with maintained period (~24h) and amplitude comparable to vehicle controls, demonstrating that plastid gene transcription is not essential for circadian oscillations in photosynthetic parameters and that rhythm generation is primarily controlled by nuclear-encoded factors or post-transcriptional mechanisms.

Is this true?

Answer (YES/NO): YES